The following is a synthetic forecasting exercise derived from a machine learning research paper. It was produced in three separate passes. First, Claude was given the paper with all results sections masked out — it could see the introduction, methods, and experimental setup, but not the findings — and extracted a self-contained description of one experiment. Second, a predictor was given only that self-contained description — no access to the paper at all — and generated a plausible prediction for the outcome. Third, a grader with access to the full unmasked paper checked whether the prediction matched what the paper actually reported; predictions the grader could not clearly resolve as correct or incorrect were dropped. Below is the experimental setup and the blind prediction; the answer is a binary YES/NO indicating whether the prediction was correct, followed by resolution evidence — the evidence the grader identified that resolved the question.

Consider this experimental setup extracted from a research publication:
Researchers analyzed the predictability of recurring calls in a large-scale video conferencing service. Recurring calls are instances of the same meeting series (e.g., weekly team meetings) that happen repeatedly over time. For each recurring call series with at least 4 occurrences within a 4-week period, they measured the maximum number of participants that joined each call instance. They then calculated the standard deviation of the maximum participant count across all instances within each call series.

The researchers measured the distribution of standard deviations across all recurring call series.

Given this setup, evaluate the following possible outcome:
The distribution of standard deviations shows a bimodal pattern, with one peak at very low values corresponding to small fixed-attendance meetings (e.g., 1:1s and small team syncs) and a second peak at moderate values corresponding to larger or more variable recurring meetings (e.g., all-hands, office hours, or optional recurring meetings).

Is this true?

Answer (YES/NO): NO